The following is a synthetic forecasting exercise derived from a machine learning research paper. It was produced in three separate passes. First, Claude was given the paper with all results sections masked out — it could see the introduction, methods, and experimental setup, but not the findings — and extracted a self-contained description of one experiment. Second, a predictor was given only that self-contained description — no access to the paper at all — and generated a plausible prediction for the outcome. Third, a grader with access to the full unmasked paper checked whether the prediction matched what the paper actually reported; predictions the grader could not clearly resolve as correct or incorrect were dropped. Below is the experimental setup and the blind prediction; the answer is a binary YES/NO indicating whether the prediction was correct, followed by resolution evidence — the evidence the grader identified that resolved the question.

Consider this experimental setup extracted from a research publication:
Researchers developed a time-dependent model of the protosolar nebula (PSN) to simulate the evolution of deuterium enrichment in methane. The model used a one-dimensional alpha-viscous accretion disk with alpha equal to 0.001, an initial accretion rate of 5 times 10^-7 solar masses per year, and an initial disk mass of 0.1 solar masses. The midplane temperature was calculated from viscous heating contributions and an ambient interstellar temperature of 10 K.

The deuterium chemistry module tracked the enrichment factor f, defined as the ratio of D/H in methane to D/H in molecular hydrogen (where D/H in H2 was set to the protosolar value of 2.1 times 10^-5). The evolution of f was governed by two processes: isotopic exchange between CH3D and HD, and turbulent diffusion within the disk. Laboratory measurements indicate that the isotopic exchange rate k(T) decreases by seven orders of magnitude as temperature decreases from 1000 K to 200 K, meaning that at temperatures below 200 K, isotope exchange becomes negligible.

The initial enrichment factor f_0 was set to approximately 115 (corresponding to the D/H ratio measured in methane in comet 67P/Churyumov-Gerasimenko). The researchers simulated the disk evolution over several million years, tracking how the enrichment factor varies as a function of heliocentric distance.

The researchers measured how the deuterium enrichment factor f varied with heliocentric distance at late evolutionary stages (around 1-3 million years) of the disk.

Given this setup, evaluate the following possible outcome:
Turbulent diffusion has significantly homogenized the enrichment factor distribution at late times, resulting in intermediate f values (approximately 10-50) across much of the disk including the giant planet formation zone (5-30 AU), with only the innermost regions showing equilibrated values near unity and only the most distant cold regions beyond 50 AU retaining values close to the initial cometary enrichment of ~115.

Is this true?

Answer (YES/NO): NO